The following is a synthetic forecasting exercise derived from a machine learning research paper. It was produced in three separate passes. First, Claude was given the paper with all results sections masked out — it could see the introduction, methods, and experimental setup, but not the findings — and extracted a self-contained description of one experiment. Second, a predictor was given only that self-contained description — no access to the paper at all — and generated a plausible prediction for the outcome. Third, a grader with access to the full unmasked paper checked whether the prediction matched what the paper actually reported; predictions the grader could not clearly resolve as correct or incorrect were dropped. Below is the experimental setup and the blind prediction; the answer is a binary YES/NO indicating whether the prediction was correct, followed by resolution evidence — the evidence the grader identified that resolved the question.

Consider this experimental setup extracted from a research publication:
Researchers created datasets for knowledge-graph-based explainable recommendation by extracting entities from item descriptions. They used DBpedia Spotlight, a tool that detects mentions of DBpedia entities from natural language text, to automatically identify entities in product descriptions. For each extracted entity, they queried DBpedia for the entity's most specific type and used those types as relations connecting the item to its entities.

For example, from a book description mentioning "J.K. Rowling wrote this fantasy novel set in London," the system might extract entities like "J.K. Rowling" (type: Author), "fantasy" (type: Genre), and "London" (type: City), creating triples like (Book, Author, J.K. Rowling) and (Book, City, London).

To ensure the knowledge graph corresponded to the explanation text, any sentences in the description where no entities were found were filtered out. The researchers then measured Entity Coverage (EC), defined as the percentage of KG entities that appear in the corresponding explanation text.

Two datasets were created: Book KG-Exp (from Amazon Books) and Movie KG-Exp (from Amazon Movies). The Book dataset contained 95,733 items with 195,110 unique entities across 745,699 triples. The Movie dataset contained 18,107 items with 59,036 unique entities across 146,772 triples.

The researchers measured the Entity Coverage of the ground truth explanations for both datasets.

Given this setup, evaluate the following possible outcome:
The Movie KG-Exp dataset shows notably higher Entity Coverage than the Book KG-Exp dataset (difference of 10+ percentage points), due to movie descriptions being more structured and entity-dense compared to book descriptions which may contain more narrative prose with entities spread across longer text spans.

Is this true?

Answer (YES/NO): NO